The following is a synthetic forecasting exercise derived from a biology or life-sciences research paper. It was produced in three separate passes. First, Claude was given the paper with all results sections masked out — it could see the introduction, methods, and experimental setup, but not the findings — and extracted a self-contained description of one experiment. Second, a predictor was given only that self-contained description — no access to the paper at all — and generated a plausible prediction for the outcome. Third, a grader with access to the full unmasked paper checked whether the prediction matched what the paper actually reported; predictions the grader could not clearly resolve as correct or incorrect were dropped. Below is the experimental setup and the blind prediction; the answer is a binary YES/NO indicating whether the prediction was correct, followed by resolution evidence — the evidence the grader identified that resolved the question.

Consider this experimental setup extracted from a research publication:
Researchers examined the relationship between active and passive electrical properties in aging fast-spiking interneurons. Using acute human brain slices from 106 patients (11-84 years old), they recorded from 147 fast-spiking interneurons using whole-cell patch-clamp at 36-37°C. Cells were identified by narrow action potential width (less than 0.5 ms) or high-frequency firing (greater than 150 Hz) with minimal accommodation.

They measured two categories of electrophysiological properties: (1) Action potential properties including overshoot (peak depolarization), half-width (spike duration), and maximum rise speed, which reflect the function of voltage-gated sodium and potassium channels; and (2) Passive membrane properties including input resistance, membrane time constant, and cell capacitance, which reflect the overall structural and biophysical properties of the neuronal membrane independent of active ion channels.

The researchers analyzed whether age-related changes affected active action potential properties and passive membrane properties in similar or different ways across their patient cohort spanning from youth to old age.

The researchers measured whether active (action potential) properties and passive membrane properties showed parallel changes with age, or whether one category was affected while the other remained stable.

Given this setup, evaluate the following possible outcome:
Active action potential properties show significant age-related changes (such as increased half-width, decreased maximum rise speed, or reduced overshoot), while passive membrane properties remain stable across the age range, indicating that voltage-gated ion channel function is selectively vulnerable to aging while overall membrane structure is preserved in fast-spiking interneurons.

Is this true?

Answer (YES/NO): YES